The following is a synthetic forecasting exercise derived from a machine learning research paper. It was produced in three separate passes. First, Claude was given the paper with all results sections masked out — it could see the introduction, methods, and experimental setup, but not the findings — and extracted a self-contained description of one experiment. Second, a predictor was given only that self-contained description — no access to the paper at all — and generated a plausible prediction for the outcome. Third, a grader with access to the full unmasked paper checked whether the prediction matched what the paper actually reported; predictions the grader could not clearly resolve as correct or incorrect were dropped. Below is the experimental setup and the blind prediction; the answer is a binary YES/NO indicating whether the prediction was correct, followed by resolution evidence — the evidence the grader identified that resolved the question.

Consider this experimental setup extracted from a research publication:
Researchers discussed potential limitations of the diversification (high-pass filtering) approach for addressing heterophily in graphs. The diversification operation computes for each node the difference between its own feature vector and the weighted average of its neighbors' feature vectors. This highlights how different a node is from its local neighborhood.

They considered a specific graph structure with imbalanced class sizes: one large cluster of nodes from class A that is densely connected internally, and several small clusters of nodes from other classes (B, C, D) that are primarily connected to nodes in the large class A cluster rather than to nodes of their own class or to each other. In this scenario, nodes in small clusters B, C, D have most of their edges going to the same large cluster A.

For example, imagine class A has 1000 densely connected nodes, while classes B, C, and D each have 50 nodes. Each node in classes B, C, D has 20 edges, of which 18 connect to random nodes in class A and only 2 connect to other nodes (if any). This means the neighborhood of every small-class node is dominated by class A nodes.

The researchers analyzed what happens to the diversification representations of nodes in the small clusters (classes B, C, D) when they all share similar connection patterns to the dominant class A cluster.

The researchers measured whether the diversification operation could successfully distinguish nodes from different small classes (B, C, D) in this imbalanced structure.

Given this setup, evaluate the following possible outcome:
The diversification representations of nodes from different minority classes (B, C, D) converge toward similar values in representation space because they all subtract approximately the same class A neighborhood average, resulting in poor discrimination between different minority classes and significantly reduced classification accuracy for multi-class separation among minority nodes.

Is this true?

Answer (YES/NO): YES